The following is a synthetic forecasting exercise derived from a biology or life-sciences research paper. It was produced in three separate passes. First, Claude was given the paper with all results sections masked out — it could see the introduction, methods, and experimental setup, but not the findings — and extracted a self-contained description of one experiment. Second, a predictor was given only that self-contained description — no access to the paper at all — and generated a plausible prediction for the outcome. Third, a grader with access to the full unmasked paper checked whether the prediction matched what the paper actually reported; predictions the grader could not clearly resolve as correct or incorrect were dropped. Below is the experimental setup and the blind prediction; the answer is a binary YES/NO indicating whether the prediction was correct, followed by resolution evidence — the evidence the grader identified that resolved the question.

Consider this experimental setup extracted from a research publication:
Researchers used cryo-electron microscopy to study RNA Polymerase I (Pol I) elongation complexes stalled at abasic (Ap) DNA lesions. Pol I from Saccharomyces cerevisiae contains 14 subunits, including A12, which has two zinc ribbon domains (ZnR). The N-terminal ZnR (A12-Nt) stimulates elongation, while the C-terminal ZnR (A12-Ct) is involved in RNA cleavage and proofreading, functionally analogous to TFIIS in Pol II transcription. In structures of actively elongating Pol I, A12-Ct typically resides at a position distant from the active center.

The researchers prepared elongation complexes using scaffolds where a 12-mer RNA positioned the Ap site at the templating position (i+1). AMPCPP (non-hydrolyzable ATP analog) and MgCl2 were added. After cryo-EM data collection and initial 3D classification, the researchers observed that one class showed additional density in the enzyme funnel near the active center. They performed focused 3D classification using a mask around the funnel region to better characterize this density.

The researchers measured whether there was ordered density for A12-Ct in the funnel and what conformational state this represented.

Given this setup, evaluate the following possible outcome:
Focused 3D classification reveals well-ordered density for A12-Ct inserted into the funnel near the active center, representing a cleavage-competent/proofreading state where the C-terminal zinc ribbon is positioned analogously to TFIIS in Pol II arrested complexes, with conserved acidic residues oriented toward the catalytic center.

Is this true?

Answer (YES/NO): NO